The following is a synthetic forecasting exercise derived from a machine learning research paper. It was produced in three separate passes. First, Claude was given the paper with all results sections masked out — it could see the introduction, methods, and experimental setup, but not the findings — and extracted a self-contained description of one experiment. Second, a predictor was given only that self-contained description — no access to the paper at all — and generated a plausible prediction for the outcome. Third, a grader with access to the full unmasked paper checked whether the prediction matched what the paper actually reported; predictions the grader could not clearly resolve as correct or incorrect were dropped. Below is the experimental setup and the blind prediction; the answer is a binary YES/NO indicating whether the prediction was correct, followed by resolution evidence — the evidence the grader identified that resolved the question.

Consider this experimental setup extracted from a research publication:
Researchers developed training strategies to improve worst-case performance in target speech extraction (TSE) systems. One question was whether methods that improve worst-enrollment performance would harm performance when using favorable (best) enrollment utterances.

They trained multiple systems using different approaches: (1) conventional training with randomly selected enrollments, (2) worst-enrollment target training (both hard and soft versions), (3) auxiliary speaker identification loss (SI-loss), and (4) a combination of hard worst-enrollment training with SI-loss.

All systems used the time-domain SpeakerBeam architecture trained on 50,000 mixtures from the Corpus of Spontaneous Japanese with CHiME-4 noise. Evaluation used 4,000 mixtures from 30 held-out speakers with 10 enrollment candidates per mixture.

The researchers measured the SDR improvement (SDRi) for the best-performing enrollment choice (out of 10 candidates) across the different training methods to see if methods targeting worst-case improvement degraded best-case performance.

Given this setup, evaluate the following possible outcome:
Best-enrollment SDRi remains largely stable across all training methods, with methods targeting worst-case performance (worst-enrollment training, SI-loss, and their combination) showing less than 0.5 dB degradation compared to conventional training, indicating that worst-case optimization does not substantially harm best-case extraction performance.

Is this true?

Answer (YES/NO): YES